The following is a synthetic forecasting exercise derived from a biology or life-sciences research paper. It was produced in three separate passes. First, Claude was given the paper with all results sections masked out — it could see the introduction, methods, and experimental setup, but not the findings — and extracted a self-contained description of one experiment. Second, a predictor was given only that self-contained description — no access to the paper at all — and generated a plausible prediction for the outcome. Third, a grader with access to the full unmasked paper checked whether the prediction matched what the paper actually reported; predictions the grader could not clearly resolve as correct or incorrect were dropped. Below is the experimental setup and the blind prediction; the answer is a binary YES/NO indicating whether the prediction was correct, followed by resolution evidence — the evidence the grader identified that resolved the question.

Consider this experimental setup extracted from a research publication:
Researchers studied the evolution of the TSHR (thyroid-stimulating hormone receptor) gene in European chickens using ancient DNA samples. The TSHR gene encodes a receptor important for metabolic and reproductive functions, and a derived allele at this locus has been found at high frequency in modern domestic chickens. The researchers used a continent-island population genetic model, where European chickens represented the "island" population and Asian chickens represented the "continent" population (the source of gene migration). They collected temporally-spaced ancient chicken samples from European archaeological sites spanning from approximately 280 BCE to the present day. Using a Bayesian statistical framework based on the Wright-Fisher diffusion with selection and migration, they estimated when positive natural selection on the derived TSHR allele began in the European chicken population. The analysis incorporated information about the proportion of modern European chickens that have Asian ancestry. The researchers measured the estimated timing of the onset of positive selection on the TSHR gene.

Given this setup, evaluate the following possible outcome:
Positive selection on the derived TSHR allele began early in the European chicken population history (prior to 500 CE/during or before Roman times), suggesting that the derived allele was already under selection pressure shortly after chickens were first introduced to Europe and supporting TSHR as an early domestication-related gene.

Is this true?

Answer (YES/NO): NO